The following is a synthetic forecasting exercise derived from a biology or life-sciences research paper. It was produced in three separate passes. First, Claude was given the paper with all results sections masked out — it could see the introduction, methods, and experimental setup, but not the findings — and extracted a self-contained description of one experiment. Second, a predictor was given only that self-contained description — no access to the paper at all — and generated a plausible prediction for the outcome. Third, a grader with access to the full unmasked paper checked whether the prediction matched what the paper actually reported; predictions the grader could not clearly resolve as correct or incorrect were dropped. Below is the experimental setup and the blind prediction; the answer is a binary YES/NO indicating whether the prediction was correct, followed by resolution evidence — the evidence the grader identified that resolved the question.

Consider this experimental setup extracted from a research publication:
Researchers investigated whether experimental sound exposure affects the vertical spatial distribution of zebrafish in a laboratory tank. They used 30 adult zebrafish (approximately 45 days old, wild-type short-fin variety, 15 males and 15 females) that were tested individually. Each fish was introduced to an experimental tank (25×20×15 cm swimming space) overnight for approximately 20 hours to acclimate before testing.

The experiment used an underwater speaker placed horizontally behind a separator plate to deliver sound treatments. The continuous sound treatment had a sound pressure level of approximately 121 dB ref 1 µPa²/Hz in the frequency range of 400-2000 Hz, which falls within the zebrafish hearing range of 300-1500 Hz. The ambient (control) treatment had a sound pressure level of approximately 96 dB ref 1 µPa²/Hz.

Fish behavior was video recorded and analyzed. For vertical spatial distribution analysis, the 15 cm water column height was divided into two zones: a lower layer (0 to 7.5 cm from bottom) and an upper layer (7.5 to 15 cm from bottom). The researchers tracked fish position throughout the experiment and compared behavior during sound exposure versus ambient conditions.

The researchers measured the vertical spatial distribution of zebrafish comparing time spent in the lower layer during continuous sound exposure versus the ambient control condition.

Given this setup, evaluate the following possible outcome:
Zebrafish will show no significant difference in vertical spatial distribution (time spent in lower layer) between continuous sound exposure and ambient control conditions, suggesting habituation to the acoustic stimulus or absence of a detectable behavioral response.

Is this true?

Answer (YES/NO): NO